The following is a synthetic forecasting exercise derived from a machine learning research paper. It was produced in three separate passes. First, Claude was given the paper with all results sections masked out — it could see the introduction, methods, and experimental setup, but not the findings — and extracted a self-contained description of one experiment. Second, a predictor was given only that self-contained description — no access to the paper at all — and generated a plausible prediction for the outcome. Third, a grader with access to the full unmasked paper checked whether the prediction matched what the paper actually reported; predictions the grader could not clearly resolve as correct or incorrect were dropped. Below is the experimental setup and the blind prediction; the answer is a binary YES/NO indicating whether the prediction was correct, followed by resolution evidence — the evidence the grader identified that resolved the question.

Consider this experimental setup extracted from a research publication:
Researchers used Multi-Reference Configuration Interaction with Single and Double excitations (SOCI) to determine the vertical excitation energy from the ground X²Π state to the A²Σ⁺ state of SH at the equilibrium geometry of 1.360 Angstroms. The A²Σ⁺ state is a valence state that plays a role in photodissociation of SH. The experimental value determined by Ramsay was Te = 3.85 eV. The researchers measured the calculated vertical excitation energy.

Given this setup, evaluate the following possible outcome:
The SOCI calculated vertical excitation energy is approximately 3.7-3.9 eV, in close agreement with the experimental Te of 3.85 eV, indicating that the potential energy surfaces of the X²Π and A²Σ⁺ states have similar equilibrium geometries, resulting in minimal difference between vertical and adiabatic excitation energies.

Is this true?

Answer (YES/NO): YES